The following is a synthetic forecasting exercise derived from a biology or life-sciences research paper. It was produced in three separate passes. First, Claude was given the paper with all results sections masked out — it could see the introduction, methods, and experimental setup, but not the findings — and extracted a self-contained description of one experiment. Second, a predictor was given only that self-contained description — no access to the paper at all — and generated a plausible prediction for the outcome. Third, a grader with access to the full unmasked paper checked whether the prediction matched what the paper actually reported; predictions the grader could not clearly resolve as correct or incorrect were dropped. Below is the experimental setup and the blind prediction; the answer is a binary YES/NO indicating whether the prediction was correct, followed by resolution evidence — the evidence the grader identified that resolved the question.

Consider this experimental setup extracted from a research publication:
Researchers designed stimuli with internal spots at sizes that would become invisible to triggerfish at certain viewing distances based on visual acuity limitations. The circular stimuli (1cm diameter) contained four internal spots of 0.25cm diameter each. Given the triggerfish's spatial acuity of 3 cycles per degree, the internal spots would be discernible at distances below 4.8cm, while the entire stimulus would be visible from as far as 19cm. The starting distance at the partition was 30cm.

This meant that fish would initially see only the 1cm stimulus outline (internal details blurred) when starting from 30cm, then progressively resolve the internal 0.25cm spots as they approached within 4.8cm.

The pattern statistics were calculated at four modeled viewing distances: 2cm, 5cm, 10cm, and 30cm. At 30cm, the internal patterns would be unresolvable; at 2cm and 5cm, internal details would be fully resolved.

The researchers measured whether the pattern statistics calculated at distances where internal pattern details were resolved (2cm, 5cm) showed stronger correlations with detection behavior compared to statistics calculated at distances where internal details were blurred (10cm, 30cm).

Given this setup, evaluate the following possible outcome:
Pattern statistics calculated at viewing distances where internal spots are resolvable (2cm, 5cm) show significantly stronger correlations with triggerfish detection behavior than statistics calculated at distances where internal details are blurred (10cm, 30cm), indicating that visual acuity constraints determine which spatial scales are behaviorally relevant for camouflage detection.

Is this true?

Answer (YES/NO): NO